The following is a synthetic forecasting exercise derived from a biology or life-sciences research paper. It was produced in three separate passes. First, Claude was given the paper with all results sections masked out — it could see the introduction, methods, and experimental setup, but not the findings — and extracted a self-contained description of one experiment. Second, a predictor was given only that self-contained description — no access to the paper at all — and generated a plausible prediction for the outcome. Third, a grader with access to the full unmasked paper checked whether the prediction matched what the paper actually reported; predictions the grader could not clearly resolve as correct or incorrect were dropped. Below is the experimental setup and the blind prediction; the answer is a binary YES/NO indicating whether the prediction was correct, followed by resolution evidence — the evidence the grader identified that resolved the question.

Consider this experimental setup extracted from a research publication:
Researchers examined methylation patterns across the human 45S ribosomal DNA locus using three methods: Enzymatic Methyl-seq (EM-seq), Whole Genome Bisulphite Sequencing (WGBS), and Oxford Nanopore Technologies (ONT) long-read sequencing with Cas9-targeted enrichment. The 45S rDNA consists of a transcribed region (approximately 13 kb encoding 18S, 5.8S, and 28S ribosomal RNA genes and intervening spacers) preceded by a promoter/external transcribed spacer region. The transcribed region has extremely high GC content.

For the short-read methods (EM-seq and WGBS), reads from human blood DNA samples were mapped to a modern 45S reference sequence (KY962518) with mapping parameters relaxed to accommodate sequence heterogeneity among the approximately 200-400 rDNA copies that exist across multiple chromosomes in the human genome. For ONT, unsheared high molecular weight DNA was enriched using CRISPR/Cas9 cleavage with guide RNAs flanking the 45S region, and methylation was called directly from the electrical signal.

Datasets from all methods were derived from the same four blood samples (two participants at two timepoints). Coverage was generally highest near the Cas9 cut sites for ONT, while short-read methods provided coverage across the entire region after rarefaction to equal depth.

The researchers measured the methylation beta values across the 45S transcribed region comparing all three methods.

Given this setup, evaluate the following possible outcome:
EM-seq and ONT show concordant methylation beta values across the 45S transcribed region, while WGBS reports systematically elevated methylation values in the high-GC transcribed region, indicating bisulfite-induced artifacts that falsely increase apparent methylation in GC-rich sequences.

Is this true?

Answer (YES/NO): NO